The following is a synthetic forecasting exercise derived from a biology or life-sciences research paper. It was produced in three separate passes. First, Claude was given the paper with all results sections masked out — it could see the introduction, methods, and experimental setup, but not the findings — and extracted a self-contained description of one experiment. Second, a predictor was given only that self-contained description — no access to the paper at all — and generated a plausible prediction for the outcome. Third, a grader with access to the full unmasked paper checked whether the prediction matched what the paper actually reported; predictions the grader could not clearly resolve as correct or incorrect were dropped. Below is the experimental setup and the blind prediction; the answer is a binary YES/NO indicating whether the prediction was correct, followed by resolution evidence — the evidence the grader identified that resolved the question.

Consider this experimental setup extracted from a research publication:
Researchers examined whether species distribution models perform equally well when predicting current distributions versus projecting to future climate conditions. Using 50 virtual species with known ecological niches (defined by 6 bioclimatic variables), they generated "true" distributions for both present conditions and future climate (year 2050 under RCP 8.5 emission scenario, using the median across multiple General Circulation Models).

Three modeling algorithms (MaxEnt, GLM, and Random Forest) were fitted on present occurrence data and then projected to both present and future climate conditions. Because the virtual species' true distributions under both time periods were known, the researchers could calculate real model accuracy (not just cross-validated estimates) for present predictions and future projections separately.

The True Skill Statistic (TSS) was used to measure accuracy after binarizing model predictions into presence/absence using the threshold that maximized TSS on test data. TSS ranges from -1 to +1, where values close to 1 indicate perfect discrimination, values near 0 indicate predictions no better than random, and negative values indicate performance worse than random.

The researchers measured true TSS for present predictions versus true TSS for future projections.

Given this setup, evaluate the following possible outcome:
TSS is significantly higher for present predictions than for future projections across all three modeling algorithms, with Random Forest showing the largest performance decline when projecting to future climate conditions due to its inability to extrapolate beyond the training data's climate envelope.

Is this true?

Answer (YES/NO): NO